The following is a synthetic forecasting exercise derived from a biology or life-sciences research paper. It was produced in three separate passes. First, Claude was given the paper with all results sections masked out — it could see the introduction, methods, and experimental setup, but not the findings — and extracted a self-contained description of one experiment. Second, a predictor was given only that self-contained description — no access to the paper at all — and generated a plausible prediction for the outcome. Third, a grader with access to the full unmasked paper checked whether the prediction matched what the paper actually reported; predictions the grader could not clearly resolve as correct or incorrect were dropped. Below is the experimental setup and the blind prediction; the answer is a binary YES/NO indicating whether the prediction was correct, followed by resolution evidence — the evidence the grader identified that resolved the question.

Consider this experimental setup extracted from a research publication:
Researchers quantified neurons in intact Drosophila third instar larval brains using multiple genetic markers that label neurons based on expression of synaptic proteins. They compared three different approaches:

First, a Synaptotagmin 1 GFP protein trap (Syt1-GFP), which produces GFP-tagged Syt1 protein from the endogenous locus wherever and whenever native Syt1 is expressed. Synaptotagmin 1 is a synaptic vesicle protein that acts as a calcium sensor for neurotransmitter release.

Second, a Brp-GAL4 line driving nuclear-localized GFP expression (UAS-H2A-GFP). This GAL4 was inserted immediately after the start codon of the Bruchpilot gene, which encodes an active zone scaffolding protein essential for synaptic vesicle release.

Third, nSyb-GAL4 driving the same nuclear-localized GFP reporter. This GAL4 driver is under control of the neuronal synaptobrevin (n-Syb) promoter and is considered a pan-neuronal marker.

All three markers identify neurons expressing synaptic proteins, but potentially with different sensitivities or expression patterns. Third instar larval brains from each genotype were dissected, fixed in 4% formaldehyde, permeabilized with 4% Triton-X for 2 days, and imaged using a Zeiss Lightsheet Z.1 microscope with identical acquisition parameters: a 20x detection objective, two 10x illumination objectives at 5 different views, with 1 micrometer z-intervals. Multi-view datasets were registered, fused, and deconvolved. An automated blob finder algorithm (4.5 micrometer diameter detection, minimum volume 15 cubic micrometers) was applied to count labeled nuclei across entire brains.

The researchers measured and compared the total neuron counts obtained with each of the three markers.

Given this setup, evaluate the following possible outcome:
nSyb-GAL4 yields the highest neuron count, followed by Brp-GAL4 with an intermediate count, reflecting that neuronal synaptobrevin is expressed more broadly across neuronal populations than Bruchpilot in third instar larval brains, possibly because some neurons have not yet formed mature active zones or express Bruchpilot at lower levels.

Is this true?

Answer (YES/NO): NO